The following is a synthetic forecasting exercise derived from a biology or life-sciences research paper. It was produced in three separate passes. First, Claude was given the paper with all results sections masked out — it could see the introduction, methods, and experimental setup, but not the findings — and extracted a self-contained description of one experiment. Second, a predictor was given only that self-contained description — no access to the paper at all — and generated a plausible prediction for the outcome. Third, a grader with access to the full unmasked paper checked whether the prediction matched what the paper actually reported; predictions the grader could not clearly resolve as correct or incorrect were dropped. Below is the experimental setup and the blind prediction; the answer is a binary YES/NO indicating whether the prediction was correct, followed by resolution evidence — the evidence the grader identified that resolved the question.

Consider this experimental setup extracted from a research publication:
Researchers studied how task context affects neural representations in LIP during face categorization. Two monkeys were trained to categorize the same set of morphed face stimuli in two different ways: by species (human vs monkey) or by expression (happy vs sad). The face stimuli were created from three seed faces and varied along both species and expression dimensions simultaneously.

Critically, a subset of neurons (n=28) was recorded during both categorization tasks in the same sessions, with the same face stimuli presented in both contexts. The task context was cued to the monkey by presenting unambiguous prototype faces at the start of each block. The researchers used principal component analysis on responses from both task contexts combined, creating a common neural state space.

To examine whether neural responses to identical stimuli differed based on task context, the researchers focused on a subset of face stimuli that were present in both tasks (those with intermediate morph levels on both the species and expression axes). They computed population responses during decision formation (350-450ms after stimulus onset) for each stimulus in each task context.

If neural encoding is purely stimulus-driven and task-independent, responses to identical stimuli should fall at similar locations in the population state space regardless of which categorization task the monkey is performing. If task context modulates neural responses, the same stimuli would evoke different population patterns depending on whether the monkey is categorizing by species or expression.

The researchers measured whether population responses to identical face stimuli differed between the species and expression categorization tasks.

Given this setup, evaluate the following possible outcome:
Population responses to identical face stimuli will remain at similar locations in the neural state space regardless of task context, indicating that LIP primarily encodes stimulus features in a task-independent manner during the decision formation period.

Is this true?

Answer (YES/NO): NO